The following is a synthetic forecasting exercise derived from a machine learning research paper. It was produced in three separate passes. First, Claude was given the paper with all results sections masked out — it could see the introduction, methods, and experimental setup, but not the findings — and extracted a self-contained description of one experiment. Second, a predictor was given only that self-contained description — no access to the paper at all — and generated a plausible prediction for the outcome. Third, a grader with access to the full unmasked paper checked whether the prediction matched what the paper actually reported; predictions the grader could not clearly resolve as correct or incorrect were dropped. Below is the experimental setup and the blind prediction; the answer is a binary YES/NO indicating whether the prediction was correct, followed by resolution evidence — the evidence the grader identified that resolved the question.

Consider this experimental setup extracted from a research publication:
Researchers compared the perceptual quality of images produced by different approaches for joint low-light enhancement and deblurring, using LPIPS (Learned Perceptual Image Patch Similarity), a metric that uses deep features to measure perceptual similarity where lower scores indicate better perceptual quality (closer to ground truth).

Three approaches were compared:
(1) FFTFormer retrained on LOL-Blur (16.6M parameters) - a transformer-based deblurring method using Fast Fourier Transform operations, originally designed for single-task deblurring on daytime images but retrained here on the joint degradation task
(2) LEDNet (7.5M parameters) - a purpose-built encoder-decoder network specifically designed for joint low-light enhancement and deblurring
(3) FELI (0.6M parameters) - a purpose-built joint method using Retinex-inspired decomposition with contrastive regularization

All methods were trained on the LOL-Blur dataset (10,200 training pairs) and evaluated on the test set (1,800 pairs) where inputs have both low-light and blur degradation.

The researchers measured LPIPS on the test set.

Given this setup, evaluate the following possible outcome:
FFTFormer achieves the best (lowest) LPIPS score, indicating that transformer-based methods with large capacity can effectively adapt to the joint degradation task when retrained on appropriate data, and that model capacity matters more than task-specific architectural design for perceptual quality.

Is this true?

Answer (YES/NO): NO